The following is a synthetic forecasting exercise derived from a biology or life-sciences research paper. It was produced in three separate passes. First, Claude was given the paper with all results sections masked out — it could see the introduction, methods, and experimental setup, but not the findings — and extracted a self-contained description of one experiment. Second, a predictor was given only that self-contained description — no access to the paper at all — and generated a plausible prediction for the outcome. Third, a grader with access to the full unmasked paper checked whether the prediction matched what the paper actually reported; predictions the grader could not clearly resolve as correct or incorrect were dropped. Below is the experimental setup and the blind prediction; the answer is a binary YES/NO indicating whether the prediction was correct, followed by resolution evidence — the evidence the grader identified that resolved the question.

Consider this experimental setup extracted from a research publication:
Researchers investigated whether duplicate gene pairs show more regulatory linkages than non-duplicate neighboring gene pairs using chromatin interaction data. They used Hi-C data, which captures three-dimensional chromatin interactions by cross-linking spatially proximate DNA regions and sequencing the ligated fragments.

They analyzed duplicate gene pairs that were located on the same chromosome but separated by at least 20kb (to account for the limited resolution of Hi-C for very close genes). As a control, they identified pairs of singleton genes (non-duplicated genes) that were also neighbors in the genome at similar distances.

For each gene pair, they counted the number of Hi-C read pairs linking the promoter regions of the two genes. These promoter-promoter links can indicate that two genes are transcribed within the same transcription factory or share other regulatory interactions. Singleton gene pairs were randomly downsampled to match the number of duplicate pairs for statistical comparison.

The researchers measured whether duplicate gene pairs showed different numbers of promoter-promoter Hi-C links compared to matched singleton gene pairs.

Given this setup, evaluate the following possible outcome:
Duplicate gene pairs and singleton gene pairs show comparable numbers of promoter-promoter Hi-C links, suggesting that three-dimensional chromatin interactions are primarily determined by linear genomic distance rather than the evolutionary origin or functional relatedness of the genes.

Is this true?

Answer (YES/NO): NO